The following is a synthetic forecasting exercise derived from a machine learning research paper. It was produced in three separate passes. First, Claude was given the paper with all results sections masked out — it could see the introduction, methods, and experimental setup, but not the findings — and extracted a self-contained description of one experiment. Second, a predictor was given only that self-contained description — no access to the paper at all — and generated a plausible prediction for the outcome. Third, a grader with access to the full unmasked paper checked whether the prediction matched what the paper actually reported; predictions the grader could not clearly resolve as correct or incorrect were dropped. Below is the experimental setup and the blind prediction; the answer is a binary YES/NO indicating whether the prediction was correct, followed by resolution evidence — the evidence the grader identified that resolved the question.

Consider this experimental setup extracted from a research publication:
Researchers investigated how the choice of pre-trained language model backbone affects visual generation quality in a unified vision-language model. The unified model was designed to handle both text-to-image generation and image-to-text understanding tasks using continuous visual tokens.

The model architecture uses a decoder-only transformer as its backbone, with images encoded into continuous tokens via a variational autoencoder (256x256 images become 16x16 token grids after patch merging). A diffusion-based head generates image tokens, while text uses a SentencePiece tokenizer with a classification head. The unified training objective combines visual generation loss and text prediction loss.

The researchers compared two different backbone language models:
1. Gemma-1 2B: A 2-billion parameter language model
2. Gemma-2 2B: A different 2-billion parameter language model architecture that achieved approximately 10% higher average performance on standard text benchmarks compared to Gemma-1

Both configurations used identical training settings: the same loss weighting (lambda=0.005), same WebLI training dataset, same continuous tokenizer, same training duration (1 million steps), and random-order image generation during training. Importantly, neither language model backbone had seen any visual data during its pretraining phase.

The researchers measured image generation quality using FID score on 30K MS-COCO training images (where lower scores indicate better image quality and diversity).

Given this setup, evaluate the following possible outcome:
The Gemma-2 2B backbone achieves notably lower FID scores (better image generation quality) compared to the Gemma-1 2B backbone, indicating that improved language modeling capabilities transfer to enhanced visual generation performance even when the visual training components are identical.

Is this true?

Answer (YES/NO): YES